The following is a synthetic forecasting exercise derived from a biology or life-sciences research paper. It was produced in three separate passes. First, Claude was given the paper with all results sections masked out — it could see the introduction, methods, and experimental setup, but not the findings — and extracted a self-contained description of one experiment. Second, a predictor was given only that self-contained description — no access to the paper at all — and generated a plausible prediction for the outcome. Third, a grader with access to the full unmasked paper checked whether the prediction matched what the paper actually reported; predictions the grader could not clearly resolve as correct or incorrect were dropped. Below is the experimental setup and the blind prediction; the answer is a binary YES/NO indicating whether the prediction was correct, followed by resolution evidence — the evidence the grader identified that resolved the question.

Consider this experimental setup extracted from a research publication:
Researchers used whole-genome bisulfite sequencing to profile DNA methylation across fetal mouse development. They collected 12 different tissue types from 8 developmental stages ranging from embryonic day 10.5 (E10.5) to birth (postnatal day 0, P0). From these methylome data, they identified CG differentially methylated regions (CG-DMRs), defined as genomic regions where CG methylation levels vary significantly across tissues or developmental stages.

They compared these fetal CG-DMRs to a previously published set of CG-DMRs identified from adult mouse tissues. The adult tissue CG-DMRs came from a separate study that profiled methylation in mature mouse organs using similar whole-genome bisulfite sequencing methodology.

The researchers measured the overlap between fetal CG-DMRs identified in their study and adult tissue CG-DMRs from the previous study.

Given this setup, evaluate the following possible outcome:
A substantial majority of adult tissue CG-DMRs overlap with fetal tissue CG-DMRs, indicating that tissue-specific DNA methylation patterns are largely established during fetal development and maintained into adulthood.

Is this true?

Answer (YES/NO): YES